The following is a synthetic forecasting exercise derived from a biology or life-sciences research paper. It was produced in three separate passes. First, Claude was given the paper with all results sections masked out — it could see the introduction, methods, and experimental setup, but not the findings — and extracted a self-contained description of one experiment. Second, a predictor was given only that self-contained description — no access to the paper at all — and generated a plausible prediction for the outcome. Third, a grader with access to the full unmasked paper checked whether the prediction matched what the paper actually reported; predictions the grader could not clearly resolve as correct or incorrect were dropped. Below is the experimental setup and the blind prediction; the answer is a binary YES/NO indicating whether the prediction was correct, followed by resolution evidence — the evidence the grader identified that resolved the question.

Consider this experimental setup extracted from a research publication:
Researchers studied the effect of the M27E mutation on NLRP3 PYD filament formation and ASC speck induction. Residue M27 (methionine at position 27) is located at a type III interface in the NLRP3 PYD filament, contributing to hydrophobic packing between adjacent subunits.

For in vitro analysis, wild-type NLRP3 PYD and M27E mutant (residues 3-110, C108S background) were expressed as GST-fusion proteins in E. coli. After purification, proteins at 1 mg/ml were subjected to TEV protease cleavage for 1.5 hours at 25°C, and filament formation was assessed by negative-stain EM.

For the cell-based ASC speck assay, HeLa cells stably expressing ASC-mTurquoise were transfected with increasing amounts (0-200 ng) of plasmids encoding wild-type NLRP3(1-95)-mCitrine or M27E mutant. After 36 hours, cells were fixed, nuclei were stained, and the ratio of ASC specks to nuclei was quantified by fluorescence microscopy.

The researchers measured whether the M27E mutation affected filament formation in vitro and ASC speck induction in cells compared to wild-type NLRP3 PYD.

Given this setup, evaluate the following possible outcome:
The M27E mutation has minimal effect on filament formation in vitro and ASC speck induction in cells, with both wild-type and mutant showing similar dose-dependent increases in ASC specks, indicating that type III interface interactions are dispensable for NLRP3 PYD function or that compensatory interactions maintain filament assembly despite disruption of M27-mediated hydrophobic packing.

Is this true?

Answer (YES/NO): NO